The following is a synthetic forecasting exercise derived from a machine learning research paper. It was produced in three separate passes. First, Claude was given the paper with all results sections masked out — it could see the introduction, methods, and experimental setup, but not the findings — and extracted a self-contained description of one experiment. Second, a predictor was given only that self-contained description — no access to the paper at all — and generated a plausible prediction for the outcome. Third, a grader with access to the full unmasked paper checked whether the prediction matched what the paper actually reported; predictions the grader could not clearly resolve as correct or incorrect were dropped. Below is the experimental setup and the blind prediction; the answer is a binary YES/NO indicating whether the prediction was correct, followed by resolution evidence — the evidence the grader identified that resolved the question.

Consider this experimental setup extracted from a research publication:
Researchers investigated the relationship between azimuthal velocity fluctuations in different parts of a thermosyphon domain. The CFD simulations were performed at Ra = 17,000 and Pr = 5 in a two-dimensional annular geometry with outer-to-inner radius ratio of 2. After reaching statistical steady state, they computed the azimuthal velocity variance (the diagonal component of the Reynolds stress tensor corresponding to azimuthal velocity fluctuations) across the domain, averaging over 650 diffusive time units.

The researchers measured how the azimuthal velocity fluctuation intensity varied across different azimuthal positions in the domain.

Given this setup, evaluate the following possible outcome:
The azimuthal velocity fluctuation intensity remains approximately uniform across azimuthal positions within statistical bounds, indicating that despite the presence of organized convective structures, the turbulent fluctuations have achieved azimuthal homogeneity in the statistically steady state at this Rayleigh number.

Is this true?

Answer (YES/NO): YES